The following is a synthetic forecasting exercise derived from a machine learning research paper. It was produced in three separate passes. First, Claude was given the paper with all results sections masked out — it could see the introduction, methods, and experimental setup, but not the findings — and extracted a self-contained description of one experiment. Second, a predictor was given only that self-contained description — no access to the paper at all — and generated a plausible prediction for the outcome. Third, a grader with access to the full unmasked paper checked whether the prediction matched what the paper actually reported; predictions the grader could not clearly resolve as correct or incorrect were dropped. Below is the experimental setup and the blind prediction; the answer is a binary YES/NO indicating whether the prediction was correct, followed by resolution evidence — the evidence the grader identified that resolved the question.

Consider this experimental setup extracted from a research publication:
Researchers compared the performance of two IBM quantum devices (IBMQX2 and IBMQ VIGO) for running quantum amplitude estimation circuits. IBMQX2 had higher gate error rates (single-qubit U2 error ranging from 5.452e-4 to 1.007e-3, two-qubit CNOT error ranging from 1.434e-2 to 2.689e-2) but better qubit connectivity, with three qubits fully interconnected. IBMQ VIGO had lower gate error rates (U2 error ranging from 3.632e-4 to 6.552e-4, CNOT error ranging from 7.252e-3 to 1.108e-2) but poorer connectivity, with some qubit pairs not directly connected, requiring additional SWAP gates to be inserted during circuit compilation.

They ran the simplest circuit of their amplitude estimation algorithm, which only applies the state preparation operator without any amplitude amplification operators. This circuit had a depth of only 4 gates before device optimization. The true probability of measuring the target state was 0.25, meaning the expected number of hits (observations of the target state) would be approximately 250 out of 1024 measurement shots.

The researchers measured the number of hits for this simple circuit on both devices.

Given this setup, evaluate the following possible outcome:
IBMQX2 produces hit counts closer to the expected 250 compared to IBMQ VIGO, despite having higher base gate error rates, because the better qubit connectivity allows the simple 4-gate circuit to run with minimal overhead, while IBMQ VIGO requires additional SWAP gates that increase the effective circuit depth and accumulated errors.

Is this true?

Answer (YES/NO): NO